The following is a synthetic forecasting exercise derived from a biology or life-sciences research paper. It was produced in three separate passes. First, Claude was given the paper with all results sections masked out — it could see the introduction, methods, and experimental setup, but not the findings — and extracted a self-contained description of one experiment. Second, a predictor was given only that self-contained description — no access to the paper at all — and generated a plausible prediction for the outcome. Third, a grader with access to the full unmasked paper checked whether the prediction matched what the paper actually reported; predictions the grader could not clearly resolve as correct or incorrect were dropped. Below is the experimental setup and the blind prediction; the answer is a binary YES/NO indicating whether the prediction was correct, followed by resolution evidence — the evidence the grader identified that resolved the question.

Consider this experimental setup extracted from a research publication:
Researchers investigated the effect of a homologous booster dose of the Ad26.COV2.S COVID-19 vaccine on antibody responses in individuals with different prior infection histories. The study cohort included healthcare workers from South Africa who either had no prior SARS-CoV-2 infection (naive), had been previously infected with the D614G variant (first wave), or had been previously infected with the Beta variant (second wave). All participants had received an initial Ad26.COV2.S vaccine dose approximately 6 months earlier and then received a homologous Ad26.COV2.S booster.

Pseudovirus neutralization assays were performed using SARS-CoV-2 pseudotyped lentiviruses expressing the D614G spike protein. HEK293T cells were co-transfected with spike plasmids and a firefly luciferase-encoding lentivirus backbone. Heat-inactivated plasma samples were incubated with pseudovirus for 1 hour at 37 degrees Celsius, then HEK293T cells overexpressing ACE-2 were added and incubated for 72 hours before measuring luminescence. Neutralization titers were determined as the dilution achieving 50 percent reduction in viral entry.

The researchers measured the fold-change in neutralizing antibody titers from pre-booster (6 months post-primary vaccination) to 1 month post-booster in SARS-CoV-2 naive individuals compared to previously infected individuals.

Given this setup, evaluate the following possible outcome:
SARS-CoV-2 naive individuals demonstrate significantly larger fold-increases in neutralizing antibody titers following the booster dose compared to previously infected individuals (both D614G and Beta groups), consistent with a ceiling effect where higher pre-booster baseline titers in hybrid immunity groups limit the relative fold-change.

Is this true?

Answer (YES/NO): YES